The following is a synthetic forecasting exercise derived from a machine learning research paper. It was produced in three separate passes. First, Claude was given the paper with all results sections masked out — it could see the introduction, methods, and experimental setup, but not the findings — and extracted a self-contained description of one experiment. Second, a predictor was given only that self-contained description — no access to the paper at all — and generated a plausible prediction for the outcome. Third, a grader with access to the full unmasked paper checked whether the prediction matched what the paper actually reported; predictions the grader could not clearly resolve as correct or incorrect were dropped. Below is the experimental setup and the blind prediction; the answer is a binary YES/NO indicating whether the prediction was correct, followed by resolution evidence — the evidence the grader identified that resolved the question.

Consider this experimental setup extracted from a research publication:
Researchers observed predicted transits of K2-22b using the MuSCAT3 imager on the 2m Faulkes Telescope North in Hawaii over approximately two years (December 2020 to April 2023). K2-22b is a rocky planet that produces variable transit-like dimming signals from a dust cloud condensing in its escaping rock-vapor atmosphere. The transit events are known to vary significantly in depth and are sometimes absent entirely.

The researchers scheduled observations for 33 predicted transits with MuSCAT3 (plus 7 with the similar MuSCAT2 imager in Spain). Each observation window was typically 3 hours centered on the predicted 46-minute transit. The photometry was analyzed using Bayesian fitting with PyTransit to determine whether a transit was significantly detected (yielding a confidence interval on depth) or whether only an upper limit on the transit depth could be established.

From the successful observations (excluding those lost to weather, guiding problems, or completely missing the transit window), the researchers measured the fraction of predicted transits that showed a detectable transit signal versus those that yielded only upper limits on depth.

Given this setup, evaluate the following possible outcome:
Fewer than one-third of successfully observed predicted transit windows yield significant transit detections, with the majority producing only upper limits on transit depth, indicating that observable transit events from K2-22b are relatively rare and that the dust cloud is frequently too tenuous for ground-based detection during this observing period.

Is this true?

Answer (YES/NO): YES